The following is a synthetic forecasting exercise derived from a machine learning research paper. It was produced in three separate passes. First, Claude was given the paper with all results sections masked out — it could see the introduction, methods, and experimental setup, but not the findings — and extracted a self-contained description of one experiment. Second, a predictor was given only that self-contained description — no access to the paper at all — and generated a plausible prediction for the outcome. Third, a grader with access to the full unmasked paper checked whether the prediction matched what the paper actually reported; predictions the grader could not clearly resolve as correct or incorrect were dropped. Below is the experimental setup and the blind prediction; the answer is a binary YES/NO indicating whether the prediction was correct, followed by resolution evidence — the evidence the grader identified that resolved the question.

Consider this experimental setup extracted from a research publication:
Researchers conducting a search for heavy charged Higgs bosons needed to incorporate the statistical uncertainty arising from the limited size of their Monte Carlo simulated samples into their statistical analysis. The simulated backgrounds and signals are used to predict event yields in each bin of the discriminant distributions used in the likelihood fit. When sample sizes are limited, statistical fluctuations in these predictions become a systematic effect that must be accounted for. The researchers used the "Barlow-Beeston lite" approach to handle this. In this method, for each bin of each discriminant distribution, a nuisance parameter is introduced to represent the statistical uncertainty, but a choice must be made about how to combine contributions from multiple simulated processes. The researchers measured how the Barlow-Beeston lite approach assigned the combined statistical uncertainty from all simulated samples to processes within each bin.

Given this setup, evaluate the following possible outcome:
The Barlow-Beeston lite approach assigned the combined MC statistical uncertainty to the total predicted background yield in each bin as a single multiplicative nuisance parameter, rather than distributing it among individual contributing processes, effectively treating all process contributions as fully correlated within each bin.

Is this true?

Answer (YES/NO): NO